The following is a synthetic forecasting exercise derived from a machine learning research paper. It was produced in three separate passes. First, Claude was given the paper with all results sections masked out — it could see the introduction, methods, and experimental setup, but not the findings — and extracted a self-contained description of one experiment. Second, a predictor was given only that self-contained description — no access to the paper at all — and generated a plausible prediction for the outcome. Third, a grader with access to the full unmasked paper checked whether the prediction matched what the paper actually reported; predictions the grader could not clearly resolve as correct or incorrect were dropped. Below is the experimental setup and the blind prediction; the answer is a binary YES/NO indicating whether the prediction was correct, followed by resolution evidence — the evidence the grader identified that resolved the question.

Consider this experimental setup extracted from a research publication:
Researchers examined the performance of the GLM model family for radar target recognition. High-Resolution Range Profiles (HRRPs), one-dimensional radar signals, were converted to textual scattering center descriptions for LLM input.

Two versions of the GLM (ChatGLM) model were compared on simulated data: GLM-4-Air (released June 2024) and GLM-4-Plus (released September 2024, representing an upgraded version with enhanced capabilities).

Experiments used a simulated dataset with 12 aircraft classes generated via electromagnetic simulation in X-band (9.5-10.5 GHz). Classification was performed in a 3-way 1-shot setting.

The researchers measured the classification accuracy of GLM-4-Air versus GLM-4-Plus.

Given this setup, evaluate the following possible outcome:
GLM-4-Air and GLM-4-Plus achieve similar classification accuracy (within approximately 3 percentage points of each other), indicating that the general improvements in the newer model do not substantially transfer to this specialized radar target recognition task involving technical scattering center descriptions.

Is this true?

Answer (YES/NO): NO